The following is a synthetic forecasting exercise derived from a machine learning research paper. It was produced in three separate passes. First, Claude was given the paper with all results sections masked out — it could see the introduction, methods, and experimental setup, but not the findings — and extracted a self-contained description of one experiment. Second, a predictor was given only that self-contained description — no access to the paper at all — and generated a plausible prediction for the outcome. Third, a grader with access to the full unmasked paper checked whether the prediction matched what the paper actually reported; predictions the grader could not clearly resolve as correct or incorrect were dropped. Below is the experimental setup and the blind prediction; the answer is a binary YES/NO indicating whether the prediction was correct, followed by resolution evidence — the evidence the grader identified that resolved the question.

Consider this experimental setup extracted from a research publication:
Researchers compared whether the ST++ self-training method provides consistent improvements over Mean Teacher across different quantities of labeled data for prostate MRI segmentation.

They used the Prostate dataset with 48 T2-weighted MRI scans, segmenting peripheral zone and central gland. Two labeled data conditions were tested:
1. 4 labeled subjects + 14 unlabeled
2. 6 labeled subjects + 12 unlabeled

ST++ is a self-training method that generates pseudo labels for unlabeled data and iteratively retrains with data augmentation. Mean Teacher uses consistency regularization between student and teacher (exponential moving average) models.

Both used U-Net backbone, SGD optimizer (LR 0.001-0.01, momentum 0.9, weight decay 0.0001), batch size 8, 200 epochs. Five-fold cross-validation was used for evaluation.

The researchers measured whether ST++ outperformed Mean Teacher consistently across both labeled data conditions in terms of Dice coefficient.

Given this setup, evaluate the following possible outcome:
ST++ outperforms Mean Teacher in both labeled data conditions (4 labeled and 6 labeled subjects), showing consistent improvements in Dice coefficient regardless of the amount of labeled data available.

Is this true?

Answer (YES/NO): YES